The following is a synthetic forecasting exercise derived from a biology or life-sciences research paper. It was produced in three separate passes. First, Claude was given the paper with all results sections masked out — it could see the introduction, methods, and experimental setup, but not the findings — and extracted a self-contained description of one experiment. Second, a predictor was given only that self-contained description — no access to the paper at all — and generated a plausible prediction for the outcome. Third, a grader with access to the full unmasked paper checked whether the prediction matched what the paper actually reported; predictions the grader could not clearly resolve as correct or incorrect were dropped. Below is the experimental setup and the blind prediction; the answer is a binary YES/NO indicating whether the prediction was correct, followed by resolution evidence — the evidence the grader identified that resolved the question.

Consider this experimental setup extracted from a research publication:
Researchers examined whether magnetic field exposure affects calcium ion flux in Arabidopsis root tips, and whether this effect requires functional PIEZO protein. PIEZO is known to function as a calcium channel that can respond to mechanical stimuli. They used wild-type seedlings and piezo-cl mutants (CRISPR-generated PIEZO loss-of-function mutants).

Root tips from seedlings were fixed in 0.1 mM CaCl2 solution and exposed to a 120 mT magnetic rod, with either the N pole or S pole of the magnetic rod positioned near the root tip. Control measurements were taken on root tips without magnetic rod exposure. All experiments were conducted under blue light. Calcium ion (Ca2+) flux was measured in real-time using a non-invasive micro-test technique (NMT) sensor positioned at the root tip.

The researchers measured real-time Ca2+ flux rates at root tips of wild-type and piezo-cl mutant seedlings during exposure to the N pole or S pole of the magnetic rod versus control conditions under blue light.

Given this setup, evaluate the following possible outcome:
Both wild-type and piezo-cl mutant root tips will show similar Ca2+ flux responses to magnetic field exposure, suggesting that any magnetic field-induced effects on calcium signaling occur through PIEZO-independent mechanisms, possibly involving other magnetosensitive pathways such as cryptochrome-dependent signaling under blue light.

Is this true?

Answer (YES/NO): NO